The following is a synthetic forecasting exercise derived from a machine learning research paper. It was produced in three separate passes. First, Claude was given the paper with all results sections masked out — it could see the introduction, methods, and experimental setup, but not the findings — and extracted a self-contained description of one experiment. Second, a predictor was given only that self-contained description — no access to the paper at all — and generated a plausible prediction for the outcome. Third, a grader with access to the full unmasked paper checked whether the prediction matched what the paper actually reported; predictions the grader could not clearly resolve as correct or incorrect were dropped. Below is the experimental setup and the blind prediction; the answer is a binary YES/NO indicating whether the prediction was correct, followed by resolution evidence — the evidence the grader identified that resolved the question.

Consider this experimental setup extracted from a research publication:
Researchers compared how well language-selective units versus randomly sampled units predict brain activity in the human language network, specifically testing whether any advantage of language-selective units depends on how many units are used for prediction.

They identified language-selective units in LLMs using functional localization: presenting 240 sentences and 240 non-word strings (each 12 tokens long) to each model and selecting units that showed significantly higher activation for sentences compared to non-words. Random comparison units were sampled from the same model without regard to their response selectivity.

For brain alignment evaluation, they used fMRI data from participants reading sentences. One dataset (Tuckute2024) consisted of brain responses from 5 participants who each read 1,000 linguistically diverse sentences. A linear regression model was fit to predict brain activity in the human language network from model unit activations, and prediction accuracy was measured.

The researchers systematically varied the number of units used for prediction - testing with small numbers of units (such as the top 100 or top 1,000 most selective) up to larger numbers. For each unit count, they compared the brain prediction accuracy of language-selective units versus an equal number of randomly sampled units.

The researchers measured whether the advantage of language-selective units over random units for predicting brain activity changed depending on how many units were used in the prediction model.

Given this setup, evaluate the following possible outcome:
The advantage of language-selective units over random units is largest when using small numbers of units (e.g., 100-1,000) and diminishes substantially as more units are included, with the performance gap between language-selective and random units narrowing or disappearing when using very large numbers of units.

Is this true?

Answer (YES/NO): YES